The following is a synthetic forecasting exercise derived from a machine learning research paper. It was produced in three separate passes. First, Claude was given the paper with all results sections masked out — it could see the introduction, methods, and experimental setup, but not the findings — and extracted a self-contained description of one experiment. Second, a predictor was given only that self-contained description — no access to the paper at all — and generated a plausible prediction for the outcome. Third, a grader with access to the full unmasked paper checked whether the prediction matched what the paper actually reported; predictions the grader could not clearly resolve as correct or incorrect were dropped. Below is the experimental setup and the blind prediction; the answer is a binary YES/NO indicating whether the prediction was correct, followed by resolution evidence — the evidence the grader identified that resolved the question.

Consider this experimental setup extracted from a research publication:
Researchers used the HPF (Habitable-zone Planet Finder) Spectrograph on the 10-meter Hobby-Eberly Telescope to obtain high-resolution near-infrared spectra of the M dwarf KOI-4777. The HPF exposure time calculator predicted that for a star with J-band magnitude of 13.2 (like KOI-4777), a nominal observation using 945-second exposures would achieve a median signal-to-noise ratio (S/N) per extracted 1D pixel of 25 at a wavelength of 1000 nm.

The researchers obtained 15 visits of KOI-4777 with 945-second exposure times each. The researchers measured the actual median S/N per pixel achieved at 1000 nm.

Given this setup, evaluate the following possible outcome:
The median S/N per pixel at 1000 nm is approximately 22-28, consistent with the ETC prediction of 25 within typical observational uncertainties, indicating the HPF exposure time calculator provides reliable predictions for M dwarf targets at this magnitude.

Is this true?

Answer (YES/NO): NO